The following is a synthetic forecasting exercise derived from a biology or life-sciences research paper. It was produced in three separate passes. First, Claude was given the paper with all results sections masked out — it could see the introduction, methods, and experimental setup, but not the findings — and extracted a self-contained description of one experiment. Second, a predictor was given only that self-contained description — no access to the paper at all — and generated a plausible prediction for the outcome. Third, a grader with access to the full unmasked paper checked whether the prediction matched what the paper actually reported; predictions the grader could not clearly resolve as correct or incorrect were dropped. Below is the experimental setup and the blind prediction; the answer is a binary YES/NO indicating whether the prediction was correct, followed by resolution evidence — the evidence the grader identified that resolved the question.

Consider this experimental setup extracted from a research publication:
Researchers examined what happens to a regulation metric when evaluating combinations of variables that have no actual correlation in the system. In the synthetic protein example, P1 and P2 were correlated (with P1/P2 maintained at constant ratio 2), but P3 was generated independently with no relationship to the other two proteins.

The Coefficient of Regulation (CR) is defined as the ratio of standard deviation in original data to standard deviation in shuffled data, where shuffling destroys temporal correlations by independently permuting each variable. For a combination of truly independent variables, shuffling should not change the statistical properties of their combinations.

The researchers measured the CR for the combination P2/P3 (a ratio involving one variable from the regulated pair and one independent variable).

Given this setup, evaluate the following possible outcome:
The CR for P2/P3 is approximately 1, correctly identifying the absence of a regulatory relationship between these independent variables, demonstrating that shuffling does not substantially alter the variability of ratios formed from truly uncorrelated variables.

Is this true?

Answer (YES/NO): YES